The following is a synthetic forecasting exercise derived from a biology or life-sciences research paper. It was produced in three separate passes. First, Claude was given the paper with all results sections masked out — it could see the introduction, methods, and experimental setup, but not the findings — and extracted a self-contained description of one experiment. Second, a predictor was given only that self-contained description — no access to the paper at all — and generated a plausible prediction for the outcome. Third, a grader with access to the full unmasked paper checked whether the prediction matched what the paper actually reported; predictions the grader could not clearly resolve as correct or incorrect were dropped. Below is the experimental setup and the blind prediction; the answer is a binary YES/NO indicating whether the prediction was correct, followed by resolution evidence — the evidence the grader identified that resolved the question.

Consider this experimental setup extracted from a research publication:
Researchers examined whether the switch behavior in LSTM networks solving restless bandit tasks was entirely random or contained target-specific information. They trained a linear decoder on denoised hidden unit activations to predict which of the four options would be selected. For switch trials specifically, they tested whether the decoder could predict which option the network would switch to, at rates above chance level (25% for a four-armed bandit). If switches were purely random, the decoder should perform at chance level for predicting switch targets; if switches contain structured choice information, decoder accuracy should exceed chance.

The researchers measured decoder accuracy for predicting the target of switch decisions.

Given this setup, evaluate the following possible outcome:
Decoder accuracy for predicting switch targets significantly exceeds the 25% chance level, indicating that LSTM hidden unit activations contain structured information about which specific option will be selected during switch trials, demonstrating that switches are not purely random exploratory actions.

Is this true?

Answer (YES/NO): YES